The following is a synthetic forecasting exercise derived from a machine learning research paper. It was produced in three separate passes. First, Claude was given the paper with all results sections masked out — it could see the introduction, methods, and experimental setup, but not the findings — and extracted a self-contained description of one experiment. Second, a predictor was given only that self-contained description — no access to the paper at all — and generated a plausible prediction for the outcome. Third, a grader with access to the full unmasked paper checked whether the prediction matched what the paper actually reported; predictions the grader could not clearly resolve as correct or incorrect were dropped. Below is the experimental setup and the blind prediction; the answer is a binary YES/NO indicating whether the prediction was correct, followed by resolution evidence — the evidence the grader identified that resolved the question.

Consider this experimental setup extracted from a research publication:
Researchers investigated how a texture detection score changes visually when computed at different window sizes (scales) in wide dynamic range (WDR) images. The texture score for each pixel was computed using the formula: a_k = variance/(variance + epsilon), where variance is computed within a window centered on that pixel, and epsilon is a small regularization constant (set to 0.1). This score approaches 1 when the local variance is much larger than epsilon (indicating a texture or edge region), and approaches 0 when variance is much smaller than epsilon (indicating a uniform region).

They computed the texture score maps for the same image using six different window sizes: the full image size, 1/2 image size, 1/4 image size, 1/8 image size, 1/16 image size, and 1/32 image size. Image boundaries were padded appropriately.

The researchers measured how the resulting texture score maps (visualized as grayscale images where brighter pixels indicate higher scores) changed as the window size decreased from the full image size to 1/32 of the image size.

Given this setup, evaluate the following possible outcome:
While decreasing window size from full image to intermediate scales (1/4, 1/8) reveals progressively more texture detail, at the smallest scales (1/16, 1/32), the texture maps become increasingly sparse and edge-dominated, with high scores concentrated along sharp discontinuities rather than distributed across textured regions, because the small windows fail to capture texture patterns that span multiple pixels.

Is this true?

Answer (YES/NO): NO